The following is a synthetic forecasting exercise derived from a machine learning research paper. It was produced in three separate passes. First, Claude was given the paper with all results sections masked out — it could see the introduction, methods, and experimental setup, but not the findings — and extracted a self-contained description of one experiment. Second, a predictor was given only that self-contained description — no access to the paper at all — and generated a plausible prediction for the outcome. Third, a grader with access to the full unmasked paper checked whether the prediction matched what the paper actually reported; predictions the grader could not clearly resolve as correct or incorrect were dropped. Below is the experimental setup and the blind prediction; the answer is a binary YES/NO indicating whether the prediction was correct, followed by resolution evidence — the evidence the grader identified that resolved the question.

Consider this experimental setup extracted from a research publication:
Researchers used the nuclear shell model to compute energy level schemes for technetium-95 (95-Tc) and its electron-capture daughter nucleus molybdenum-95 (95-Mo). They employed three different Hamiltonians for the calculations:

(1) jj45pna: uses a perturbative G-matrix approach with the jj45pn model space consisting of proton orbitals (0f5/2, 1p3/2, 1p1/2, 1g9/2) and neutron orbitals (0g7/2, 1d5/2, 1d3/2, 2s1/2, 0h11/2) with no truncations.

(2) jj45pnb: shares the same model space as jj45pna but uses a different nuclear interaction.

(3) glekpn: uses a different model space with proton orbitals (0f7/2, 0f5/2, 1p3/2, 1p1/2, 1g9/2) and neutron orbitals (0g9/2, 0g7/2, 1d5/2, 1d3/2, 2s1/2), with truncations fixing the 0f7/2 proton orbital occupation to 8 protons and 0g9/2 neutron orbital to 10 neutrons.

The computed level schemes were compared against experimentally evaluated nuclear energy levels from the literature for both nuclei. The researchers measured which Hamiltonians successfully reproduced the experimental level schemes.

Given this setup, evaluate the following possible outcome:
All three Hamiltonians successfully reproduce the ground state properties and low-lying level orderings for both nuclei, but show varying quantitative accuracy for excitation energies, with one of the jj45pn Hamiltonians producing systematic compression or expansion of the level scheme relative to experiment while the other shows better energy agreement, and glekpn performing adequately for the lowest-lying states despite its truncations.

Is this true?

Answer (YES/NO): NO